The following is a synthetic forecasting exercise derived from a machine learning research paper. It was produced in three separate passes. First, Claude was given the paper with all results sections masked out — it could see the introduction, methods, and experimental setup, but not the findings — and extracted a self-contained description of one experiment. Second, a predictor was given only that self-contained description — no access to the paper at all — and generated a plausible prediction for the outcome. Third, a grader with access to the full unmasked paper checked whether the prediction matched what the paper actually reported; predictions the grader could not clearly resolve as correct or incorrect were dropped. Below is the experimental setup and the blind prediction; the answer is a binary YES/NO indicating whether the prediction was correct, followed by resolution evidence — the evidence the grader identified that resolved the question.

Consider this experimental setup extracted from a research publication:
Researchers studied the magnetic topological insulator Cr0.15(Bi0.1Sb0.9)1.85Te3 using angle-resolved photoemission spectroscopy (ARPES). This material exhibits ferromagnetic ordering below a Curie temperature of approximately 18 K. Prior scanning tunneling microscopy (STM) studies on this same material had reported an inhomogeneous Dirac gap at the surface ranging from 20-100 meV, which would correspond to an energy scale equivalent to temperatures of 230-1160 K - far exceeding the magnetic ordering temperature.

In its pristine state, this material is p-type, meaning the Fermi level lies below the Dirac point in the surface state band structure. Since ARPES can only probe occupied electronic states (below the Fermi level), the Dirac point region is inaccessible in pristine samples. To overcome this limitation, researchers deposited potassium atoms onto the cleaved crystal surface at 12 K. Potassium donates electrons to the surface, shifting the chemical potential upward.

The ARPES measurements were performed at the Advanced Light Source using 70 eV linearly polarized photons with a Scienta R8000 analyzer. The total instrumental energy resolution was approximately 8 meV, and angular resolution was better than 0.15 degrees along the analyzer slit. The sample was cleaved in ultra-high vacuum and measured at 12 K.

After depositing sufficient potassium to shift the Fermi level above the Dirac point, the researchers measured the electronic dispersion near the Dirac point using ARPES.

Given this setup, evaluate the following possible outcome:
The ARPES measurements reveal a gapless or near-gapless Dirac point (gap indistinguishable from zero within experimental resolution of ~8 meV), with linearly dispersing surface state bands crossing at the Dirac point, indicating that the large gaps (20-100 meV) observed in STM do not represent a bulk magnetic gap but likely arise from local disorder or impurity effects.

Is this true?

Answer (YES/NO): YES